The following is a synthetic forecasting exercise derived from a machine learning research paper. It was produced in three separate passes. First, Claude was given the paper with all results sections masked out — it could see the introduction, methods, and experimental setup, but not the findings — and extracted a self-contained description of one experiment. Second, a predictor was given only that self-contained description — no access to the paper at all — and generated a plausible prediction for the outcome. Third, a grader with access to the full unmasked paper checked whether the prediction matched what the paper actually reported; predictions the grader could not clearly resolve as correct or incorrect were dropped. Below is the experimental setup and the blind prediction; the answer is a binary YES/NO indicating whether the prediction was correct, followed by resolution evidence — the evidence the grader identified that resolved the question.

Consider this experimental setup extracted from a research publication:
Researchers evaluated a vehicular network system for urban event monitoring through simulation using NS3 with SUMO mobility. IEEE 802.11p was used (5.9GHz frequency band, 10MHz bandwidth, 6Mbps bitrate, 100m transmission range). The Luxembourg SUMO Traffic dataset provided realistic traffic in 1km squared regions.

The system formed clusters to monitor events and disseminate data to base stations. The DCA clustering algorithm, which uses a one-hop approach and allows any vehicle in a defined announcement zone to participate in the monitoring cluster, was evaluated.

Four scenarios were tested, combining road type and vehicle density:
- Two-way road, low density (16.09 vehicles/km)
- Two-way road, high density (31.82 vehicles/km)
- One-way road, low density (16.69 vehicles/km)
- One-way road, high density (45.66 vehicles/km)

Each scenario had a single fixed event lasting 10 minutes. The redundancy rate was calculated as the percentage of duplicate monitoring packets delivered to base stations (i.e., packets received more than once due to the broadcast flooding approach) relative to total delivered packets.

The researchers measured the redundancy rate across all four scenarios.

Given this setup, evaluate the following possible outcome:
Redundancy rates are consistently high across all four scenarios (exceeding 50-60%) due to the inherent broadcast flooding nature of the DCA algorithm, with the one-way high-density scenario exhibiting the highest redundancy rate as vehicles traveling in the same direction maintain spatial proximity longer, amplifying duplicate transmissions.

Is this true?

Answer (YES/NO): NO